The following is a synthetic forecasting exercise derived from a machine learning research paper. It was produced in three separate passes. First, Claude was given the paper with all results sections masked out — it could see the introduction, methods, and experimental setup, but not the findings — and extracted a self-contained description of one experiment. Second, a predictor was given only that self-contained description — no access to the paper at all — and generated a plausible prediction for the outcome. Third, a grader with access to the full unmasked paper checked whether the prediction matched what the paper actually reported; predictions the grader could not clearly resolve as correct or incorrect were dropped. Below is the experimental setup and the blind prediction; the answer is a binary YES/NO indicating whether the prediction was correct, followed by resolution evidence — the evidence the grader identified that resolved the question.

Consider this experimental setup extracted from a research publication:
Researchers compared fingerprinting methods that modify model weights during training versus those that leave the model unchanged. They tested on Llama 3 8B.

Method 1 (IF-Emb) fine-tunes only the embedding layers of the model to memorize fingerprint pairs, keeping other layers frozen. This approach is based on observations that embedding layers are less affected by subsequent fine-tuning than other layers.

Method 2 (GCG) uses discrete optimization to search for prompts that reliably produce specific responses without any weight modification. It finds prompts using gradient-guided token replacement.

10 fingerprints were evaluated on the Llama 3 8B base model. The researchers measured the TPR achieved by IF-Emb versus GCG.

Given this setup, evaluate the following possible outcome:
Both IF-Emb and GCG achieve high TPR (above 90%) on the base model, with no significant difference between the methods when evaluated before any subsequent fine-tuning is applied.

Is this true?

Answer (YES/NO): NO